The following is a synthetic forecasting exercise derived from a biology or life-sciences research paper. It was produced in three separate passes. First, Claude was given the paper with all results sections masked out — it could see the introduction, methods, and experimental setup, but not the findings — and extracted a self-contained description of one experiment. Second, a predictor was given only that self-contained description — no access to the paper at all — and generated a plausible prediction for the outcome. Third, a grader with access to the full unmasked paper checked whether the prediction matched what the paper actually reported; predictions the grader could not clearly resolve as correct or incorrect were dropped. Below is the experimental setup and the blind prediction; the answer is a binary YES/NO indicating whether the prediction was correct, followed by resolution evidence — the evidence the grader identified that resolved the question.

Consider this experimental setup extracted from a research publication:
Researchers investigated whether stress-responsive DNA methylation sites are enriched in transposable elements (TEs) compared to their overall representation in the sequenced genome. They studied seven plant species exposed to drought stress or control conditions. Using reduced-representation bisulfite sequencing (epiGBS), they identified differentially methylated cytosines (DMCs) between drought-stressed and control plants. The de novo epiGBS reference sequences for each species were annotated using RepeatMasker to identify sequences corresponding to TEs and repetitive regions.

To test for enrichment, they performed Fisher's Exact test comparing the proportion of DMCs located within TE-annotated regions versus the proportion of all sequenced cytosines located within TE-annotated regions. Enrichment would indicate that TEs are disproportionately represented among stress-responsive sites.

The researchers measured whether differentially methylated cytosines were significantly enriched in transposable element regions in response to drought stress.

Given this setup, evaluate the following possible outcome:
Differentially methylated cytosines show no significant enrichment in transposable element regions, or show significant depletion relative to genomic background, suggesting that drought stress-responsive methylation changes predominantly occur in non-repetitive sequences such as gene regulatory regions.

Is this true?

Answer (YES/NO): NO